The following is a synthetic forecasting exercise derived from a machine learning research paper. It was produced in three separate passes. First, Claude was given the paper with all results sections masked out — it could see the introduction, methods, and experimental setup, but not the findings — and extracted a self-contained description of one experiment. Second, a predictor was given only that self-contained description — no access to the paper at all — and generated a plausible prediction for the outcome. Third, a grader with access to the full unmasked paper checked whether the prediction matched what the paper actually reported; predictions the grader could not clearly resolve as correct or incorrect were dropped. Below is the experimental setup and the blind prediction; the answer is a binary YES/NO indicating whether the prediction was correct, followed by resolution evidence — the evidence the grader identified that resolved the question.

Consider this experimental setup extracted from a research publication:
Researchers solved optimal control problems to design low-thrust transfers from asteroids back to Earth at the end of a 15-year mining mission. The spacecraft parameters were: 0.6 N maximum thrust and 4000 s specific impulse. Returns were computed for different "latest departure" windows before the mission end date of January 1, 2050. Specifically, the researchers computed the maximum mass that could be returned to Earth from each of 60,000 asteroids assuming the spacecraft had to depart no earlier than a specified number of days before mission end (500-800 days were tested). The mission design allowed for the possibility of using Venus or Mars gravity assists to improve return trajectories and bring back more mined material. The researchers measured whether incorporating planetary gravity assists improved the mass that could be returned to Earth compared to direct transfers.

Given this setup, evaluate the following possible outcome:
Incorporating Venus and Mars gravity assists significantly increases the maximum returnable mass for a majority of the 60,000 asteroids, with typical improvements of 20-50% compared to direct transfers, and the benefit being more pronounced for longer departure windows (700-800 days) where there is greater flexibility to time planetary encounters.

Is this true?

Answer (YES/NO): NO